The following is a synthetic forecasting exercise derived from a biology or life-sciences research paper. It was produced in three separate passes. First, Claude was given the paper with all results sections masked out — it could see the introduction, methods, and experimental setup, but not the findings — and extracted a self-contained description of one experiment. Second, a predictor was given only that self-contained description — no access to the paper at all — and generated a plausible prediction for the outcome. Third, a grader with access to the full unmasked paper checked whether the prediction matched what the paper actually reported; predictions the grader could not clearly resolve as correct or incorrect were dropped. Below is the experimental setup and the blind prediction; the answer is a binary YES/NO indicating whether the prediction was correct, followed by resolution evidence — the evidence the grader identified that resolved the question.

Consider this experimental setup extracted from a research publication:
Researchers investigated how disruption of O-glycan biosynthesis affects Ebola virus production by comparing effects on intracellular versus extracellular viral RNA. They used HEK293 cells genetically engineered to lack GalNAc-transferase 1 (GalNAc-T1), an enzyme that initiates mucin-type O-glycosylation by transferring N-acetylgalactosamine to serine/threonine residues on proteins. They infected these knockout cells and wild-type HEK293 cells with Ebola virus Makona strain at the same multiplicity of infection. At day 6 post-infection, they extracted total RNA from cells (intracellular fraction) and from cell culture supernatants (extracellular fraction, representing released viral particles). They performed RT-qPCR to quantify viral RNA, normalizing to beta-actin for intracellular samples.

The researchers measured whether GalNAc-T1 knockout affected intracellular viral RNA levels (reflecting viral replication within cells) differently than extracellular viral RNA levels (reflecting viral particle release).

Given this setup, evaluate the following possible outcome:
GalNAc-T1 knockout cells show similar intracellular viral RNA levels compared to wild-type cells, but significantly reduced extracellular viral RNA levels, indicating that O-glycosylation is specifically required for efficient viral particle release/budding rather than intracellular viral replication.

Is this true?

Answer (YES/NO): NO